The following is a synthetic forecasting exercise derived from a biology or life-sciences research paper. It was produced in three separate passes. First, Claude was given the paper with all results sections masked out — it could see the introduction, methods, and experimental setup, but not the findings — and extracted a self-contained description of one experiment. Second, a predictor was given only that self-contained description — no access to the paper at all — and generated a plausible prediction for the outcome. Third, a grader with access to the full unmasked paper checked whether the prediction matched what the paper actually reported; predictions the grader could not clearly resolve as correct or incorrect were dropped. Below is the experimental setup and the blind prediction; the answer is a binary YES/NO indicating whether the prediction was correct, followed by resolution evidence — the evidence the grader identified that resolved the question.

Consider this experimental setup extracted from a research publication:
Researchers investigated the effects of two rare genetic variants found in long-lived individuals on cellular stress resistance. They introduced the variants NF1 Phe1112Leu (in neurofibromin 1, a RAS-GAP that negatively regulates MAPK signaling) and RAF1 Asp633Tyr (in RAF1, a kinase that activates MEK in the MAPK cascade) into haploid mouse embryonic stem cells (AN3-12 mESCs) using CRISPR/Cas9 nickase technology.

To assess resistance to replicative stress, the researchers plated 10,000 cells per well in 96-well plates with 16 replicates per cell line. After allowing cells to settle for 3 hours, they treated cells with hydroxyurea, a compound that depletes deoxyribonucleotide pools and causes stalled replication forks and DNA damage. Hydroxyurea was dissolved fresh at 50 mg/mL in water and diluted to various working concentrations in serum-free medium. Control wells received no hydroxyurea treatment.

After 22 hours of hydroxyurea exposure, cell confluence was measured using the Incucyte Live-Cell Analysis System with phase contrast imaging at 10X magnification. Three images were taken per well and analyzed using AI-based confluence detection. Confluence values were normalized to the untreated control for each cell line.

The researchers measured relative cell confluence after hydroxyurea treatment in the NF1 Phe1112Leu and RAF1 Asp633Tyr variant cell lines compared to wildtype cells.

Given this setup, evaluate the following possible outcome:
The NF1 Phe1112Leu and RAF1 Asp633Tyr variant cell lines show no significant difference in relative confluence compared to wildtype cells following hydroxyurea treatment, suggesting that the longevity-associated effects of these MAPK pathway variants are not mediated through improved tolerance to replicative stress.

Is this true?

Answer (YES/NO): NO